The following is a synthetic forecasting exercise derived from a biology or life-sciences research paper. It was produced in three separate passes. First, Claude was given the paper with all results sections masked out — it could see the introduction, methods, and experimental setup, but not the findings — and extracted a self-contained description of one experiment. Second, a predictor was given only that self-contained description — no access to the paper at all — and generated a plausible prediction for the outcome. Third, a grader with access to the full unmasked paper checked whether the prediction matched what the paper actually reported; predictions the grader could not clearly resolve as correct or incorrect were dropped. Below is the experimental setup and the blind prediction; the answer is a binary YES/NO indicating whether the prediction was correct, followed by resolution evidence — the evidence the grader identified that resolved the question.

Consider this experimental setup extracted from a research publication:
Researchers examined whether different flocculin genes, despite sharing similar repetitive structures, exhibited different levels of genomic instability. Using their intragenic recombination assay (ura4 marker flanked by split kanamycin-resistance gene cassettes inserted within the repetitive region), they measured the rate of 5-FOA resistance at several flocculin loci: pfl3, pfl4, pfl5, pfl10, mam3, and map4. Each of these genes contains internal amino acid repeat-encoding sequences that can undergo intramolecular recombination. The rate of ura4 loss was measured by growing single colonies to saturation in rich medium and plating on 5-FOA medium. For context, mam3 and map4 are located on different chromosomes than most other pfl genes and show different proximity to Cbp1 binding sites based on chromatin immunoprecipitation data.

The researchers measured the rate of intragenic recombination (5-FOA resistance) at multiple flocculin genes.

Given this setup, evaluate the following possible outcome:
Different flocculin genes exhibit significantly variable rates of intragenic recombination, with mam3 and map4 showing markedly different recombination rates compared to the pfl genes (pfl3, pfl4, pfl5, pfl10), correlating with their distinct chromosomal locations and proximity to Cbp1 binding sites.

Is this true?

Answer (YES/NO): NO